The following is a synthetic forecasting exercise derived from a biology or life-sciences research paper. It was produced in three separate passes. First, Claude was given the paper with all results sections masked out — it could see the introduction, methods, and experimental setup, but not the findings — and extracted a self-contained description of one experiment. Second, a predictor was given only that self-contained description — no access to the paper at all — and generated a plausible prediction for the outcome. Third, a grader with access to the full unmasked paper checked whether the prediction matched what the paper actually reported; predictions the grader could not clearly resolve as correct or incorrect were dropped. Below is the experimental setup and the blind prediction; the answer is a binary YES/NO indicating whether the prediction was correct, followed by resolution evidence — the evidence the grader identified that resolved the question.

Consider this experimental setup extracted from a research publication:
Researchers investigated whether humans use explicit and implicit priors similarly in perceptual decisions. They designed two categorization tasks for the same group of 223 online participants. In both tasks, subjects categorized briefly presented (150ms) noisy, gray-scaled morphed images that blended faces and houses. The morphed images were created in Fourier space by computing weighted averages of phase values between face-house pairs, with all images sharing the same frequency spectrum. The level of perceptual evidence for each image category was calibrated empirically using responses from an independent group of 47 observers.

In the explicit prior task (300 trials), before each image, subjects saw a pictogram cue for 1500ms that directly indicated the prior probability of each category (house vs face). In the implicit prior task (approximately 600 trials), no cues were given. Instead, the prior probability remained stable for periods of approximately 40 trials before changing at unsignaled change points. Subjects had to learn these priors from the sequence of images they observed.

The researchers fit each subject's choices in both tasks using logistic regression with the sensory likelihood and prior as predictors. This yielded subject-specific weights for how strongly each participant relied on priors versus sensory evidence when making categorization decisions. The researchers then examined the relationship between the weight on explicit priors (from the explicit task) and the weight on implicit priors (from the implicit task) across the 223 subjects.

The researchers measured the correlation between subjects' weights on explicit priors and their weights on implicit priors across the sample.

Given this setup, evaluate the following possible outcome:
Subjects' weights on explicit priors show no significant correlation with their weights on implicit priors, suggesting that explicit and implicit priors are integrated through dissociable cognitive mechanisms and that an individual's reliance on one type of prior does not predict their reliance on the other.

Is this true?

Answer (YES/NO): NO